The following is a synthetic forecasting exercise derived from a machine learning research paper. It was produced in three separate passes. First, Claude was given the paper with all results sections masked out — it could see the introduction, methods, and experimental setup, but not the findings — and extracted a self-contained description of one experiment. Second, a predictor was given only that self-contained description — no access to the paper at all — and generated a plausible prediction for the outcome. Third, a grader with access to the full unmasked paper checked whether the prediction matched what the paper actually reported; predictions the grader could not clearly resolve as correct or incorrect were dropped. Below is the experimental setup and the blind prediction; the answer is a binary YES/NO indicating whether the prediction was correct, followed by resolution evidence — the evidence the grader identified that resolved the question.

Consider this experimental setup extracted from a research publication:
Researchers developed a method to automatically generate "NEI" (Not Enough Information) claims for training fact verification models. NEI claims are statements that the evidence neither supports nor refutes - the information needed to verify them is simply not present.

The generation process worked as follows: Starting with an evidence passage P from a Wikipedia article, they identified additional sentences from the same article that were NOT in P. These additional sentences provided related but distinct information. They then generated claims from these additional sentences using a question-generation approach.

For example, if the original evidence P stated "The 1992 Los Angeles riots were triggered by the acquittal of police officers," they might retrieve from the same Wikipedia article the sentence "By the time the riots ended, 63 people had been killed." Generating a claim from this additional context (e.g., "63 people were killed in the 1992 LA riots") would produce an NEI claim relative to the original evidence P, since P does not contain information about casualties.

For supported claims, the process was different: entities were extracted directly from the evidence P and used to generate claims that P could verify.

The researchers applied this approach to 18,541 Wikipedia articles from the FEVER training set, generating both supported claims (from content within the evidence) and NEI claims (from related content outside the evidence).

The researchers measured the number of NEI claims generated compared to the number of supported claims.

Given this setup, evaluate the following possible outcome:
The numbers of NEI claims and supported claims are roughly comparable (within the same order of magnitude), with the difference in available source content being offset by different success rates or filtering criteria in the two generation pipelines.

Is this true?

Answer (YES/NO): NO